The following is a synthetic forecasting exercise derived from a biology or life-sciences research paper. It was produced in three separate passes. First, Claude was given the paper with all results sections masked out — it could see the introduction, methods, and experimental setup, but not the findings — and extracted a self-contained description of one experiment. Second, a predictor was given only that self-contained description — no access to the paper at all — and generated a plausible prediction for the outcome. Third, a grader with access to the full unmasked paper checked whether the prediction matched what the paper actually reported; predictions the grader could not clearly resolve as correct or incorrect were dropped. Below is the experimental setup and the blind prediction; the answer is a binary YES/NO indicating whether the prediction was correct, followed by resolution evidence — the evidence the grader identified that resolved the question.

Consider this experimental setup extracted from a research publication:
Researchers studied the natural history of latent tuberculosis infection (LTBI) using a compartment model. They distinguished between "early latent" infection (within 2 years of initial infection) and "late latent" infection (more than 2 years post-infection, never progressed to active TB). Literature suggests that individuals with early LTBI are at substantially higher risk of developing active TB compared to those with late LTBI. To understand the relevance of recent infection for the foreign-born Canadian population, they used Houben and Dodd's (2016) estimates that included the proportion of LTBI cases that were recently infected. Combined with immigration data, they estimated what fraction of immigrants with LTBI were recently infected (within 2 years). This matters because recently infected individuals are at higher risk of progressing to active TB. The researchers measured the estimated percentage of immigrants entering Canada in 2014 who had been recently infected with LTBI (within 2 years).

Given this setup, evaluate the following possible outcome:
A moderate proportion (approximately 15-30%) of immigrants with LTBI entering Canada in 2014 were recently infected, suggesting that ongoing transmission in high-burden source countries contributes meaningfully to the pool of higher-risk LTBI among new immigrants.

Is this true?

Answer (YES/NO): NO